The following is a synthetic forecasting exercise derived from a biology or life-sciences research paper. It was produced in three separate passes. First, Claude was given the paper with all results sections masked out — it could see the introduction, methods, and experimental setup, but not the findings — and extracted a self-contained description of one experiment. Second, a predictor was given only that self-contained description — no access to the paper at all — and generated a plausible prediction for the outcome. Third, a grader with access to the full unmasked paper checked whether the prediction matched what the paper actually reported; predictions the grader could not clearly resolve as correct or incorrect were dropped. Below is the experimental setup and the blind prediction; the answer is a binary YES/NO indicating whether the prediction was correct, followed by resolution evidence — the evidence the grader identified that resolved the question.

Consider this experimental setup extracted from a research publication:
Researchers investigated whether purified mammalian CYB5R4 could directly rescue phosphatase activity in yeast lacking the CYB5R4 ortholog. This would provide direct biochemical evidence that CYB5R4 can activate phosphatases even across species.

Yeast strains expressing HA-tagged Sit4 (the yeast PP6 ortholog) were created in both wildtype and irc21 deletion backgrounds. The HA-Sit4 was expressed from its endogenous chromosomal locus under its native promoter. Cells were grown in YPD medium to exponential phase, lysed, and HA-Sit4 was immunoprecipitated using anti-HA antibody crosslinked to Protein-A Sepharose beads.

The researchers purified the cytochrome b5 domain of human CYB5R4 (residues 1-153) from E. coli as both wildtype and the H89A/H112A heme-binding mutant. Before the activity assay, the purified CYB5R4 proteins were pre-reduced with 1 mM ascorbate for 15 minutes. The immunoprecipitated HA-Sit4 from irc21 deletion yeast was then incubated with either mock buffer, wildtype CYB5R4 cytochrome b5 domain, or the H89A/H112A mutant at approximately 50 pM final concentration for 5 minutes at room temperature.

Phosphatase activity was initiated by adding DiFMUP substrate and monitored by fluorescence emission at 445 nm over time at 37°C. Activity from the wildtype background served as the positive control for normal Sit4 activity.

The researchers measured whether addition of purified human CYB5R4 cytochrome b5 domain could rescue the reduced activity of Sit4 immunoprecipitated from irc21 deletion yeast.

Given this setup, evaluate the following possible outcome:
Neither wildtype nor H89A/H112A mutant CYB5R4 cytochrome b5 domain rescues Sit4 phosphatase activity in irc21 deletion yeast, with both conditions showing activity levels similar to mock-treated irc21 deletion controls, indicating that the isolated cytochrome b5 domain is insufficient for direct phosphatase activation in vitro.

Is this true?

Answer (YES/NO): NO